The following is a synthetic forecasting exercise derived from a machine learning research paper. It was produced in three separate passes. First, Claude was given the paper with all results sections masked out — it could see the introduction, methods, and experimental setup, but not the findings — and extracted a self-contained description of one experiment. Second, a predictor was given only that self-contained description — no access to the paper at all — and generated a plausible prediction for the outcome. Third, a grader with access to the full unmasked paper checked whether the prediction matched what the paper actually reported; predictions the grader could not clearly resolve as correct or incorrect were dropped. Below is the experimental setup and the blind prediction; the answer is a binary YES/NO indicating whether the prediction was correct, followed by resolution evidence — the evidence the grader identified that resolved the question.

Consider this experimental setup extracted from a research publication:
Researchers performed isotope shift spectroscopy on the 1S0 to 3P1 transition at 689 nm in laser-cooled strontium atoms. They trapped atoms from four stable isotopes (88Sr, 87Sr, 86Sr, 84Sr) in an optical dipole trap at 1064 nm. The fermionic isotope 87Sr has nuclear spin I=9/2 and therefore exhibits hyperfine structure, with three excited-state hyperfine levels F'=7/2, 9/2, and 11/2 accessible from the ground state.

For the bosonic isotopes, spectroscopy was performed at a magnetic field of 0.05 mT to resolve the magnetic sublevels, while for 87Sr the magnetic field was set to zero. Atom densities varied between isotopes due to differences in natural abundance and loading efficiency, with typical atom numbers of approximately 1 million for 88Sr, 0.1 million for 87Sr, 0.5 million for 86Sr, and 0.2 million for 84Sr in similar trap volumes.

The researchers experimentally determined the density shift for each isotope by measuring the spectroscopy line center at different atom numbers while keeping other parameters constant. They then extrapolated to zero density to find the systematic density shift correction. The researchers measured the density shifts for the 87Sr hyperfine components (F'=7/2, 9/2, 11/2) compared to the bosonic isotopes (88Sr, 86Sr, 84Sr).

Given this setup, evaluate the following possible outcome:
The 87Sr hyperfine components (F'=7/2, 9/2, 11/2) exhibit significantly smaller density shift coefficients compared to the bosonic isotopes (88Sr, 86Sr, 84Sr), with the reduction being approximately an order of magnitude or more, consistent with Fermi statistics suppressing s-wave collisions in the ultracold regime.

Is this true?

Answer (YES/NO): NO